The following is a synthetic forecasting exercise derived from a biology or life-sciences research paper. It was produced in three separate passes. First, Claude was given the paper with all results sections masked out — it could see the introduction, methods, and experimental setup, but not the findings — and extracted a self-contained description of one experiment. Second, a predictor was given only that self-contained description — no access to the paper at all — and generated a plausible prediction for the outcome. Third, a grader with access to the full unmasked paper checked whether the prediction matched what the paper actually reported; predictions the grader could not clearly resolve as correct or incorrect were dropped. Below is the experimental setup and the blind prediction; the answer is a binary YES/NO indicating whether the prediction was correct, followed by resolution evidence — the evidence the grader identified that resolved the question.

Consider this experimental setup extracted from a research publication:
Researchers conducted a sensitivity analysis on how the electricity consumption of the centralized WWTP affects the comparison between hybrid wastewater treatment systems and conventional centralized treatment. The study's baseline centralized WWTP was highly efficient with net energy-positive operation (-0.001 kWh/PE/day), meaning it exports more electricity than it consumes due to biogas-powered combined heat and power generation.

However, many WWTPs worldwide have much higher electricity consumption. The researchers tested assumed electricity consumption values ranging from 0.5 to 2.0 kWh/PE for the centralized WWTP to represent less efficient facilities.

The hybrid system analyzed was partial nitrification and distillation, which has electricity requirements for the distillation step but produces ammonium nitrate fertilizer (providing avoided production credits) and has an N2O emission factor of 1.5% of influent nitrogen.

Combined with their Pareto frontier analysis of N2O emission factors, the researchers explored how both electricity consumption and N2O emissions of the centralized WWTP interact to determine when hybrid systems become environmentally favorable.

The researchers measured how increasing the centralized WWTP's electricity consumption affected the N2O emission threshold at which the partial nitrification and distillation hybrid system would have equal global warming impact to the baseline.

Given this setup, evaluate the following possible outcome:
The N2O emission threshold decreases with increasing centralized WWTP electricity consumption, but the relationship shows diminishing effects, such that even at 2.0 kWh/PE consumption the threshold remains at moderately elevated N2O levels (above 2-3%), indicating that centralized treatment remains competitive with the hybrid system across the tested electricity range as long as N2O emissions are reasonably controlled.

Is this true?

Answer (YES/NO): NO